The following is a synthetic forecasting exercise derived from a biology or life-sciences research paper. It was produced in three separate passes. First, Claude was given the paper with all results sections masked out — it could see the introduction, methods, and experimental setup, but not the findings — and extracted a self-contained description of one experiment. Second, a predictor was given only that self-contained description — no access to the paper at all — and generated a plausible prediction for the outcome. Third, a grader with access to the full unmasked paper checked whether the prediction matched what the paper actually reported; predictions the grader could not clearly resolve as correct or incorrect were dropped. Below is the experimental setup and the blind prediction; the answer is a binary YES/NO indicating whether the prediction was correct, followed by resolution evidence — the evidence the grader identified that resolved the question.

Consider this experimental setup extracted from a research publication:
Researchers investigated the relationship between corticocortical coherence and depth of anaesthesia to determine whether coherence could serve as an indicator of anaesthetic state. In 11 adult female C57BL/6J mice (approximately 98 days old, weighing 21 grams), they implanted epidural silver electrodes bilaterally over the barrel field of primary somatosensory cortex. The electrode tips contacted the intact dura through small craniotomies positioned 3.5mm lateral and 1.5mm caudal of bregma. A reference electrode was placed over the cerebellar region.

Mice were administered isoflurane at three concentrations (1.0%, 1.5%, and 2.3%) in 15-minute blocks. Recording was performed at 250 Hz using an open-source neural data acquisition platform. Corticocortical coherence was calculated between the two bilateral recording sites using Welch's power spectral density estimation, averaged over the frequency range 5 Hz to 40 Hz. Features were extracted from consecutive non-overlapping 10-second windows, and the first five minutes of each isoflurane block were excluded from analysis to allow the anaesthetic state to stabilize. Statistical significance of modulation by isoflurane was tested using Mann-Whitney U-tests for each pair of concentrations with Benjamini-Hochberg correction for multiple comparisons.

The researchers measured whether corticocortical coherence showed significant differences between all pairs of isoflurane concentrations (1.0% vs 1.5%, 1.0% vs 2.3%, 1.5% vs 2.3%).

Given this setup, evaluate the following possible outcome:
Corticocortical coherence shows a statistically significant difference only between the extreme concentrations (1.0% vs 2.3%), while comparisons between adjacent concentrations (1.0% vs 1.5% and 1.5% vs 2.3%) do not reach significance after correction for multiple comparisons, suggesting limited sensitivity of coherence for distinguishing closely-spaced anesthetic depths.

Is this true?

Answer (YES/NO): NO